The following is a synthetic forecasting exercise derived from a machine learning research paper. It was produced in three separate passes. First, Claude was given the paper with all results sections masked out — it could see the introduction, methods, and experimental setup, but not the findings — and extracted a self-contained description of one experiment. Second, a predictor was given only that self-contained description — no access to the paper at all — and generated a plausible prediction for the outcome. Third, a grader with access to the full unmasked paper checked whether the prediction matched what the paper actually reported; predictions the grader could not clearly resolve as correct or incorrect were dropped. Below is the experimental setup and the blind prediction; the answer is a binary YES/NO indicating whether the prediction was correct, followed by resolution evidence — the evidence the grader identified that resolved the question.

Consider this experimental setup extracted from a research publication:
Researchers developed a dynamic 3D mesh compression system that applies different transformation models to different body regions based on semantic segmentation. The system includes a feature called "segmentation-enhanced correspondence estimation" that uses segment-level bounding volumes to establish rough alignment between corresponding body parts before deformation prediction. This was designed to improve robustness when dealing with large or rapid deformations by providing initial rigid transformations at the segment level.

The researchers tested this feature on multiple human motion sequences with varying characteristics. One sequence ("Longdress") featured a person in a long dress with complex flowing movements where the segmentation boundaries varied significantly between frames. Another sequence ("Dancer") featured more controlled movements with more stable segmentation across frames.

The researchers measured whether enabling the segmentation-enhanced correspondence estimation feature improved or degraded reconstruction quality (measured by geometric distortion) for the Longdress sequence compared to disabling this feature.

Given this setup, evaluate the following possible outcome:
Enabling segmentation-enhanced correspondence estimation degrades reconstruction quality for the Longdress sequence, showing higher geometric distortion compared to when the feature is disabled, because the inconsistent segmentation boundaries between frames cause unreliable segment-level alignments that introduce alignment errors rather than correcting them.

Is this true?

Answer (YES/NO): YES